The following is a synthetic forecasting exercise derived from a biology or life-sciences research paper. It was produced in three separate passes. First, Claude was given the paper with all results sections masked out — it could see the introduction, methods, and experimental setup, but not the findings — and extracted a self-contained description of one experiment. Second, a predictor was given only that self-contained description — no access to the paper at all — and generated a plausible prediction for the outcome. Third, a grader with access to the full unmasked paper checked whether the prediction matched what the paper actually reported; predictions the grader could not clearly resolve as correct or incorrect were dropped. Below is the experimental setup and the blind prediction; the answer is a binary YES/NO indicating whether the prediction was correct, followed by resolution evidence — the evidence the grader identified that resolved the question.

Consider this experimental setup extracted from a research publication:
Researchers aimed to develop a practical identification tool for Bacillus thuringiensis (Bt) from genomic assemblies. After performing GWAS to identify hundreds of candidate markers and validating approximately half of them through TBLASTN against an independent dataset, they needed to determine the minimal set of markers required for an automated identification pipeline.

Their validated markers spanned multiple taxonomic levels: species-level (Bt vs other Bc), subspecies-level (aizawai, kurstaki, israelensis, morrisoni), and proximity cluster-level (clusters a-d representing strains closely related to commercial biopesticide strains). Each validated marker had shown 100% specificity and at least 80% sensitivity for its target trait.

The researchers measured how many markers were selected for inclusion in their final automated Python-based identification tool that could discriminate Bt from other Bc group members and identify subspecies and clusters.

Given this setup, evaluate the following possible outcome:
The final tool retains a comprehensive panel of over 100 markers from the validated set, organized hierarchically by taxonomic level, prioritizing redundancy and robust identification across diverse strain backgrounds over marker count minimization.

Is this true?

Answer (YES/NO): NO